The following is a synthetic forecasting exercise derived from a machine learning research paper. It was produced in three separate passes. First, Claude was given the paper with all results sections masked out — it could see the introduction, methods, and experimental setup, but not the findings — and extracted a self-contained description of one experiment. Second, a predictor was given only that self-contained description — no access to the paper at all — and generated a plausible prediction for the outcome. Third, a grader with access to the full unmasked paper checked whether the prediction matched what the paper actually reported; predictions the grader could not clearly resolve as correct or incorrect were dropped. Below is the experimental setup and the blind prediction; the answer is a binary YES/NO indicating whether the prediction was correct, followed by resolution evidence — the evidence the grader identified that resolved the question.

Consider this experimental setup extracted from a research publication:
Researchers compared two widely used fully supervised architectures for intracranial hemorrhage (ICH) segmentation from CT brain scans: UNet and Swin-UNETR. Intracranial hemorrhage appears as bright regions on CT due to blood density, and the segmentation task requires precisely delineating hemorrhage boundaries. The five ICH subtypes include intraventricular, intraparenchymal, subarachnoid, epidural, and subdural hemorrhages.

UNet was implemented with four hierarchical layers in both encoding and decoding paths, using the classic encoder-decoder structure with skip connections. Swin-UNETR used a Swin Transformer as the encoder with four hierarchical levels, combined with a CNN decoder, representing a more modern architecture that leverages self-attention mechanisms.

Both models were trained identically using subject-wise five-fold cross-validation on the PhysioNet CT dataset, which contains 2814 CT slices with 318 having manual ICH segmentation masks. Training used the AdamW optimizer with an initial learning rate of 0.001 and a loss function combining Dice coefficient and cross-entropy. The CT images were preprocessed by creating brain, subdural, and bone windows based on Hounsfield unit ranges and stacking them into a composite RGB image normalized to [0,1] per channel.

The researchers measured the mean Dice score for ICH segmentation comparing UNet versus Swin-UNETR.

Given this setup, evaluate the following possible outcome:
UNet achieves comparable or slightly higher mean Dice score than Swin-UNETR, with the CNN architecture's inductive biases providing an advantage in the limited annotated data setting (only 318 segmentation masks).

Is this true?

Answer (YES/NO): NO